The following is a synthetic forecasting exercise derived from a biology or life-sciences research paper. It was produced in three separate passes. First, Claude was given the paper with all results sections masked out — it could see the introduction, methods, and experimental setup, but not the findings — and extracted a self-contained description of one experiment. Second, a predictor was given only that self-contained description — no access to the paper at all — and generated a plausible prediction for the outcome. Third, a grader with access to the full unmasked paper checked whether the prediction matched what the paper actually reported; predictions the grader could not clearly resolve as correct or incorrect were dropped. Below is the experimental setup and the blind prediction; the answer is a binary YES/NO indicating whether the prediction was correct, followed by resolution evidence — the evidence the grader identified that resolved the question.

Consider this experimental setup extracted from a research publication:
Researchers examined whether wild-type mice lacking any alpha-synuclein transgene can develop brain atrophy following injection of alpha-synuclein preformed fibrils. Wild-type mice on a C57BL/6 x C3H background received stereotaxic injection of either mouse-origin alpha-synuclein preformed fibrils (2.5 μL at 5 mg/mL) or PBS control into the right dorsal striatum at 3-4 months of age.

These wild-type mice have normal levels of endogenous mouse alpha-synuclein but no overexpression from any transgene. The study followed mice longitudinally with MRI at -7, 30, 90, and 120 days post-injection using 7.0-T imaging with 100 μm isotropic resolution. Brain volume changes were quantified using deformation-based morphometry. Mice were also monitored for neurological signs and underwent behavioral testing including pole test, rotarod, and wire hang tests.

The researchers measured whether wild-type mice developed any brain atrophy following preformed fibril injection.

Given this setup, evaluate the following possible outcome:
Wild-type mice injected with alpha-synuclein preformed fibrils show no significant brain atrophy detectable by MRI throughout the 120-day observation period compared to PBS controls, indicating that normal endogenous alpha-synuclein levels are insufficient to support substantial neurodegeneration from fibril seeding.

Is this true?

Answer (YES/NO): NO